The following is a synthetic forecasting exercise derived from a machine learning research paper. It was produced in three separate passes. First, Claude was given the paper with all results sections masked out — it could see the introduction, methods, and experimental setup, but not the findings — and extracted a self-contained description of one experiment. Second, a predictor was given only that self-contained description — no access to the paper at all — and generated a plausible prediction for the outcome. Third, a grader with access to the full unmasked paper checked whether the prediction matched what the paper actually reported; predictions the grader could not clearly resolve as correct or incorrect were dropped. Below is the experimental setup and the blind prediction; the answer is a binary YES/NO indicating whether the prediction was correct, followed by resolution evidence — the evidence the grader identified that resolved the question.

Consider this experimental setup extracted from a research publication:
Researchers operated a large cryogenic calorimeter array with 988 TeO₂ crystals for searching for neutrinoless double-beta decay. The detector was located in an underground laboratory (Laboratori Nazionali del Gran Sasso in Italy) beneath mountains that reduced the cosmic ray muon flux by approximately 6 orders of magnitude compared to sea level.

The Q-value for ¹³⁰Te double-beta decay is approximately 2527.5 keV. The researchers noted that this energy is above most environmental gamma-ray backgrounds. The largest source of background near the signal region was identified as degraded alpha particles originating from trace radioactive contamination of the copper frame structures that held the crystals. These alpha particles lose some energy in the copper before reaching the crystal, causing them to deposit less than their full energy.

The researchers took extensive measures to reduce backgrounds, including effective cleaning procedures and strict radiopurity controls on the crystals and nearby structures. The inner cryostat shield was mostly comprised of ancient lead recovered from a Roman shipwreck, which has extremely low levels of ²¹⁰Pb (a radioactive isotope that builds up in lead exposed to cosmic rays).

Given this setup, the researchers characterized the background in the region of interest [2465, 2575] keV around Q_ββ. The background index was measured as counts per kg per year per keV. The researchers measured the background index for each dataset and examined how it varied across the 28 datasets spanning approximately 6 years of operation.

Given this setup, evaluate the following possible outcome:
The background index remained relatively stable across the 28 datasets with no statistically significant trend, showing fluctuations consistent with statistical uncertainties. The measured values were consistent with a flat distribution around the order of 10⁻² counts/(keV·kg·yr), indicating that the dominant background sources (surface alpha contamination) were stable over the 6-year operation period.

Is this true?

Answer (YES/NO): NO